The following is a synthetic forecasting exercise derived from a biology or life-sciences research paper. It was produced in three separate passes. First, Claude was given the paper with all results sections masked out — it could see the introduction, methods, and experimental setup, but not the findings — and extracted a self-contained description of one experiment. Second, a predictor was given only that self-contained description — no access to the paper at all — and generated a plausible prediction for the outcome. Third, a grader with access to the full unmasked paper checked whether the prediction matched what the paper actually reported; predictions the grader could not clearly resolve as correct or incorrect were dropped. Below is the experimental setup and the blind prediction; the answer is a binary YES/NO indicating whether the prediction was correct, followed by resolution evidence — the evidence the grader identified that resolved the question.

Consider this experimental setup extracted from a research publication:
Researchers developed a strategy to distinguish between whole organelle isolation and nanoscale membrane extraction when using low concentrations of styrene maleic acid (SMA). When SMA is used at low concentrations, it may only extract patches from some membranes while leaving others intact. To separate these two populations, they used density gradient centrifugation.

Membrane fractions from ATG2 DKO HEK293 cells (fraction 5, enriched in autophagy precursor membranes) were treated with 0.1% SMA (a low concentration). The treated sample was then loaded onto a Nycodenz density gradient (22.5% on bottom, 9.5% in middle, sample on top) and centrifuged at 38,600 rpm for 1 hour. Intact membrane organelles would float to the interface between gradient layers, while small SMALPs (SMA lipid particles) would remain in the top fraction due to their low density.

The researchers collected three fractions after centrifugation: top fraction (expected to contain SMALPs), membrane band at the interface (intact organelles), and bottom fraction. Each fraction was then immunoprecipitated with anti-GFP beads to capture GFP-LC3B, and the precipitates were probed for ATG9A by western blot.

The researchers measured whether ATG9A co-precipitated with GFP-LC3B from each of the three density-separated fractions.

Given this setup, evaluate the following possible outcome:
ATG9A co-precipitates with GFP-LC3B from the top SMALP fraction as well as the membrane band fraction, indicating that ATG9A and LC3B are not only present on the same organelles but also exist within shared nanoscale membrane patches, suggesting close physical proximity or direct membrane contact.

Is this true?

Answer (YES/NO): YES